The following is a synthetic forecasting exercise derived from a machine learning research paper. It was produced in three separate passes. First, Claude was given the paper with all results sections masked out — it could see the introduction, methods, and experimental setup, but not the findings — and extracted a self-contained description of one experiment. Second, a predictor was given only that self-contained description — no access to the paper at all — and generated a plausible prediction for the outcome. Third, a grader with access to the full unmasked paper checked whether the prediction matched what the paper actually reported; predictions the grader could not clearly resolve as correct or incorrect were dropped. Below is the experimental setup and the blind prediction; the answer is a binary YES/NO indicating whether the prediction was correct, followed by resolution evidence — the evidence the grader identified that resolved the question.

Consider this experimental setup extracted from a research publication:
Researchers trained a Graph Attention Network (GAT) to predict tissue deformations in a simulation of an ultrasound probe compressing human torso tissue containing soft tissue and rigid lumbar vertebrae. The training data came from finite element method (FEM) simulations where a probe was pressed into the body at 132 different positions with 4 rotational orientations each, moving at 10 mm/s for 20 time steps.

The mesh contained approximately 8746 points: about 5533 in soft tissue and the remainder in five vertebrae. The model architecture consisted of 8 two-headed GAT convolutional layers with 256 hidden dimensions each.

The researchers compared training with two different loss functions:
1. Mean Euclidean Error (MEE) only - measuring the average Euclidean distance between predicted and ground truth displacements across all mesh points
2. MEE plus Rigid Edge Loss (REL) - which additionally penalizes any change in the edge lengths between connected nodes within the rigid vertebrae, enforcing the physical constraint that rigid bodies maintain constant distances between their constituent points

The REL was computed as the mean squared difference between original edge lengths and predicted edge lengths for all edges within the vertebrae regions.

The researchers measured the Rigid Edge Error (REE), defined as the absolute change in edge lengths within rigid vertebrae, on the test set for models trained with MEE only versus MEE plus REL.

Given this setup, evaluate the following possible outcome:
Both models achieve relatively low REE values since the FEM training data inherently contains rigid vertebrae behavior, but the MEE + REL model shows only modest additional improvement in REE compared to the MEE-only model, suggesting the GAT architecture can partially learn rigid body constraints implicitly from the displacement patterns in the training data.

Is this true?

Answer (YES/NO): YES